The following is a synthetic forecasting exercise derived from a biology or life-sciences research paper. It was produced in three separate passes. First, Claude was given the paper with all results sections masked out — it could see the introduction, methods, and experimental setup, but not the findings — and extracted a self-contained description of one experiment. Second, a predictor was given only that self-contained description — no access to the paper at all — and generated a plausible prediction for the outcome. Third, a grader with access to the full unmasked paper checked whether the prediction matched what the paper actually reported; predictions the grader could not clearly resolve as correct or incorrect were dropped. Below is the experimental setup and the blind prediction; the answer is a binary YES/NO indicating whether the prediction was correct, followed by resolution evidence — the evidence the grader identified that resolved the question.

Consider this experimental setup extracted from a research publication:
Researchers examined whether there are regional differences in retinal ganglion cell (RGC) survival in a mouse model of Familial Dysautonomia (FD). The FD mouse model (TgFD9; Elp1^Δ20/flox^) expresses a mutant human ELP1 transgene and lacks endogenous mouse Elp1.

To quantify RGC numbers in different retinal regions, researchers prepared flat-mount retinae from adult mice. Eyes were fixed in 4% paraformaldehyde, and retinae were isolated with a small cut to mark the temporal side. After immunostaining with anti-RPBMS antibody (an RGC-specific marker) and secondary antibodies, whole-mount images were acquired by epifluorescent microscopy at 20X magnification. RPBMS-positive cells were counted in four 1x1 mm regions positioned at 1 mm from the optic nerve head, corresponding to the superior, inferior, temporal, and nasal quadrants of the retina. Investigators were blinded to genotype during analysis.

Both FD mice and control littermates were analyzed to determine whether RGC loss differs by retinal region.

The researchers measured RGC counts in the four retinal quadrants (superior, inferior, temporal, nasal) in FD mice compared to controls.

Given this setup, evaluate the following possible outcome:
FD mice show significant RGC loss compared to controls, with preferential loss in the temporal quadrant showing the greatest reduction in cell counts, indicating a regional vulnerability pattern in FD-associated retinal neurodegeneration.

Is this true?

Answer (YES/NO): NO